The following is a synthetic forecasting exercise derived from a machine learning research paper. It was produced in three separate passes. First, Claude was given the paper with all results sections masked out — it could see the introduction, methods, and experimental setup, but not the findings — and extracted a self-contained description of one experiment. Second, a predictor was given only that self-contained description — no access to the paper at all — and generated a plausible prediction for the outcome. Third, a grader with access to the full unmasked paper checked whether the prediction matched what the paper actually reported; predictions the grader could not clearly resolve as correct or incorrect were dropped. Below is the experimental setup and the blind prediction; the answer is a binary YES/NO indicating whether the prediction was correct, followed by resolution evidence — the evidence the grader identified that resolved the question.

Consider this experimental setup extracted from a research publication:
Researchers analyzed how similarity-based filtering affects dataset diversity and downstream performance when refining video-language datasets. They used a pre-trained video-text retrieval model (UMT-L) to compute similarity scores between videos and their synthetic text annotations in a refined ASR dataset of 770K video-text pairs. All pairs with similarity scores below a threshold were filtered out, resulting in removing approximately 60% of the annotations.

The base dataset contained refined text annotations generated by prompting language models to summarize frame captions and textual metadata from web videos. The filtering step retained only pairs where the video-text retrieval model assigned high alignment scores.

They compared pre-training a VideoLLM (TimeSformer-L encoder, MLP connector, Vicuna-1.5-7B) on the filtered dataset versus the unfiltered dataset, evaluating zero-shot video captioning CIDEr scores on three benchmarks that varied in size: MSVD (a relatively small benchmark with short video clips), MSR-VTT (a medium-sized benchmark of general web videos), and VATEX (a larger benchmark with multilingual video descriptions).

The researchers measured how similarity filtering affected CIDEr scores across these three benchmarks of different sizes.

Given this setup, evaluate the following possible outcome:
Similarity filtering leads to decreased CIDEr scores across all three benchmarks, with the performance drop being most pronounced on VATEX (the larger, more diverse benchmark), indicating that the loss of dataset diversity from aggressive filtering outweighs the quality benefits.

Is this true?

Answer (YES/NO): NO